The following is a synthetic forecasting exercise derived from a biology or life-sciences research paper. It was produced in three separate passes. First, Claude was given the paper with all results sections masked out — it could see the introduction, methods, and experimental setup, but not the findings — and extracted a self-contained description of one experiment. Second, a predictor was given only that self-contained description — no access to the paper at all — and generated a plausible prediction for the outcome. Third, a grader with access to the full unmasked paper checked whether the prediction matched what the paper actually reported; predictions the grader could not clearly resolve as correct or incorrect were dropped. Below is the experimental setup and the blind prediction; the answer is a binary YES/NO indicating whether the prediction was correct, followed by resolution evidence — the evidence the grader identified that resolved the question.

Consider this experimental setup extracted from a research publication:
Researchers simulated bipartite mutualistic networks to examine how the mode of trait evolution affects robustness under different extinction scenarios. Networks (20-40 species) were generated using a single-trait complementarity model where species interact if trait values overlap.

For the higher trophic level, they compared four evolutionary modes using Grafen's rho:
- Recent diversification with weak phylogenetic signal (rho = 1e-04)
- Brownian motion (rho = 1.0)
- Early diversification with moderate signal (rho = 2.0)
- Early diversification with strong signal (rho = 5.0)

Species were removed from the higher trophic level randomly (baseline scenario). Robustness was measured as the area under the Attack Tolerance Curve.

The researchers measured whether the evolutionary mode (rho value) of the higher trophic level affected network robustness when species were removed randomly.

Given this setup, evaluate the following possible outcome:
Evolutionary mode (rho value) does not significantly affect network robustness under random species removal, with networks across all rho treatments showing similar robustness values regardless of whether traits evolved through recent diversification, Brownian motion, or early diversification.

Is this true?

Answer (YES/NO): NO